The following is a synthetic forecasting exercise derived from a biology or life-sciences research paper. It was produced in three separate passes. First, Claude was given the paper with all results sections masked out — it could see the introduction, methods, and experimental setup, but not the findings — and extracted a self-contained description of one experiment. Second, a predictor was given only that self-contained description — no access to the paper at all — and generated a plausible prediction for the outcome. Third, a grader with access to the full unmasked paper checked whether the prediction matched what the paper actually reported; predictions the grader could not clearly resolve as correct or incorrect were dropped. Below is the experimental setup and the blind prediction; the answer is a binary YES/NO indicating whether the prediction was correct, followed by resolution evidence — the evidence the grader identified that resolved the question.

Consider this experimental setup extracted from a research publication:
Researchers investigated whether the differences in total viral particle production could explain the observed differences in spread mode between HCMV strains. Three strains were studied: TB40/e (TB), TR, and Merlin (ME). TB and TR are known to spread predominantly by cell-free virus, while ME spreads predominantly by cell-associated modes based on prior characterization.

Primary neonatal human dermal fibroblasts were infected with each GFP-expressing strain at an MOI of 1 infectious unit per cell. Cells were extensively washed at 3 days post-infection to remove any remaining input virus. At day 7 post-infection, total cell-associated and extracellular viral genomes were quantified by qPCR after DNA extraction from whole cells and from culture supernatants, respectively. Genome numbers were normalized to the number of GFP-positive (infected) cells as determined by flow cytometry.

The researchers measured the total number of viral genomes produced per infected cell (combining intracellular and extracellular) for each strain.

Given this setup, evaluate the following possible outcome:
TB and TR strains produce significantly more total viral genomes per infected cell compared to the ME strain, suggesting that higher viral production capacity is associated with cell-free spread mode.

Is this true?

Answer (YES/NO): NO